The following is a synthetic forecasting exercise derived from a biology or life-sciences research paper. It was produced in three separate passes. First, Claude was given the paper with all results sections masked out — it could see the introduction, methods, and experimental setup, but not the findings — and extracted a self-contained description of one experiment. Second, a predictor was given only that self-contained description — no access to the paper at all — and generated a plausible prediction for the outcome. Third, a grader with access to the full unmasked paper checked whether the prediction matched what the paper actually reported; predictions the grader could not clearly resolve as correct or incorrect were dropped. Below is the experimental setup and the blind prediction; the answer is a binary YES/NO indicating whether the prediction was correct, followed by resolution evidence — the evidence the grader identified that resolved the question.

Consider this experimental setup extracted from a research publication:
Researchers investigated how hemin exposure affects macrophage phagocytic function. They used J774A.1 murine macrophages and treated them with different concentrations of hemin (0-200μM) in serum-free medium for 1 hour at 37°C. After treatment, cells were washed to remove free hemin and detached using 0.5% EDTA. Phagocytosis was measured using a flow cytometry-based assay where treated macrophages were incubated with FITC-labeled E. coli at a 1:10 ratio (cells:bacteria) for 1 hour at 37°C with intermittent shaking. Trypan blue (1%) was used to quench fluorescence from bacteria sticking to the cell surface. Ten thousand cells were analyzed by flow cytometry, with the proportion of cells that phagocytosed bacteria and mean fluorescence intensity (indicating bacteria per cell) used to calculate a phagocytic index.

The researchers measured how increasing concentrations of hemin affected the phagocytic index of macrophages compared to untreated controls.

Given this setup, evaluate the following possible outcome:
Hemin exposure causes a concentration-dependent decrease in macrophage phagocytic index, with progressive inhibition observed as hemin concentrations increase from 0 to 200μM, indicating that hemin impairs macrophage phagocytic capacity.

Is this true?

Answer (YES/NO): NO